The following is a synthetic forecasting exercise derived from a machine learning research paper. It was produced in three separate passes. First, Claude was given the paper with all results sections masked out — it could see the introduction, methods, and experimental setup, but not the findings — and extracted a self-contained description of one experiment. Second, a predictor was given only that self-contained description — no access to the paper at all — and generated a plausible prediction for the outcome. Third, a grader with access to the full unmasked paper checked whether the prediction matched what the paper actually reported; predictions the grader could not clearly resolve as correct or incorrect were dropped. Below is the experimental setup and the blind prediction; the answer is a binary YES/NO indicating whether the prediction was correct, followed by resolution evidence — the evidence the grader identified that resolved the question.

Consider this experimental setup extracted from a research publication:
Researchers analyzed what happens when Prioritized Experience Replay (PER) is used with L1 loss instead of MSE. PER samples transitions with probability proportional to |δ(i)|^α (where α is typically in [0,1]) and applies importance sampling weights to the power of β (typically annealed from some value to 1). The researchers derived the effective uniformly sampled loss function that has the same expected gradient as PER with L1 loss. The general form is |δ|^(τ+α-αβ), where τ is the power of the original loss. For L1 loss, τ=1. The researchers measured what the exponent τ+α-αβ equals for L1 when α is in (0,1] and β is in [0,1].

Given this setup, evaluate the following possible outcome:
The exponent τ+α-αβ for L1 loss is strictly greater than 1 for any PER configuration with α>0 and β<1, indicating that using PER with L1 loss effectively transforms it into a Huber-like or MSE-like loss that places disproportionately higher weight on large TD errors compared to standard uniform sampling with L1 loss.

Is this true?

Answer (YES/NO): YES